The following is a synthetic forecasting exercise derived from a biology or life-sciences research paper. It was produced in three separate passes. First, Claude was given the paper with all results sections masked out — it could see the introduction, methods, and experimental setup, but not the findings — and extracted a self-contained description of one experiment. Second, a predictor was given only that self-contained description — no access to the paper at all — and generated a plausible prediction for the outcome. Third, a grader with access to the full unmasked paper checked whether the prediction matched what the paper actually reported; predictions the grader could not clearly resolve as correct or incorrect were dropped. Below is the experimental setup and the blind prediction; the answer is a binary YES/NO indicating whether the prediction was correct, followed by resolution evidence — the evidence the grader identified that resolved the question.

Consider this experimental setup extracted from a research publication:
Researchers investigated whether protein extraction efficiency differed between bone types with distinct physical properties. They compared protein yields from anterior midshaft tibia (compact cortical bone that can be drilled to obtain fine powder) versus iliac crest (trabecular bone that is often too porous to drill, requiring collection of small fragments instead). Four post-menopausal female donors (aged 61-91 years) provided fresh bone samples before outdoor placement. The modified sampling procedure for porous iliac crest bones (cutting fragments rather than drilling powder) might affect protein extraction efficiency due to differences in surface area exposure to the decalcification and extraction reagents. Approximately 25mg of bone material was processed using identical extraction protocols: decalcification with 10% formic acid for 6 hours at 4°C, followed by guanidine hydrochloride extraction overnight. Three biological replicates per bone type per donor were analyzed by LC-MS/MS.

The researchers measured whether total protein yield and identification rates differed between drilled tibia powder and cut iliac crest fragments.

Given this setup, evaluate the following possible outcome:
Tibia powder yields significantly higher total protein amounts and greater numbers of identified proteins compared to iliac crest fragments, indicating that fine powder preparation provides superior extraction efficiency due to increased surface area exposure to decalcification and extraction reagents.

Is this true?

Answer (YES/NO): NO